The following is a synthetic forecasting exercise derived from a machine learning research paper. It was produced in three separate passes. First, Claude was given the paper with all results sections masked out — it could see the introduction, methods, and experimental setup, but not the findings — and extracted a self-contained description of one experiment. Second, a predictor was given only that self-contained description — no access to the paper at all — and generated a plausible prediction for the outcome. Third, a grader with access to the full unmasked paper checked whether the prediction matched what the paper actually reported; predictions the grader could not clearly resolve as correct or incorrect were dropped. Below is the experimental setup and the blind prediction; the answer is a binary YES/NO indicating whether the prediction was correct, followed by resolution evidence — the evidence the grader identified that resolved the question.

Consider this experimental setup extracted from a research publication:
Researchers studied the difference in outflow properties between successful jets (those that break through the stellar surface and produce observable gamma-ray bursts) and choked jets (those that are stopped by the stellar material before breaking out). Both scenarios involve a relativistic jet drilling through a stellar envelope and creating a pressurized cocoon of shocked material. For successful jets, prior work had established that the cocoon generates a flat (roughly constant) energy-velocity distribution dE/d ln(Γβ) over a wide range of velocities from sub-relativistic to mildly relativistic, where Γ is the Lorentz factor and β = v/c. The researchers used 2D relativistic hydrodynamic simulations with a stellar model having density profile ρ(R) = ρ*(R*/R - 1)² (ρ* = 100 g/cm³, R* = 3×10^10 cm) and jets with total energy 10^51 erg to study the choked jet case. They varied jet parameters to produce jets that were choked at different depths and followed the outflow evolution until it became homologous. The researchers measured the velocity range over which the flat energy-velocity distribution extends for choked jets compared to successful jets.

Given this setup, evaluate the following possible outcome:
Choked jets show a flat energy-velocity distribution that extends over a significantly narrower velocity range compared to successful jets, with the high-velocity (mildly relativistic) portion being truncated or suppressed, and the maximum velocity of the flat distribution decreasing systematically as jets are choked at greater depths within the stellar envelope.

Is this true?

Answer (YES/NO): YES